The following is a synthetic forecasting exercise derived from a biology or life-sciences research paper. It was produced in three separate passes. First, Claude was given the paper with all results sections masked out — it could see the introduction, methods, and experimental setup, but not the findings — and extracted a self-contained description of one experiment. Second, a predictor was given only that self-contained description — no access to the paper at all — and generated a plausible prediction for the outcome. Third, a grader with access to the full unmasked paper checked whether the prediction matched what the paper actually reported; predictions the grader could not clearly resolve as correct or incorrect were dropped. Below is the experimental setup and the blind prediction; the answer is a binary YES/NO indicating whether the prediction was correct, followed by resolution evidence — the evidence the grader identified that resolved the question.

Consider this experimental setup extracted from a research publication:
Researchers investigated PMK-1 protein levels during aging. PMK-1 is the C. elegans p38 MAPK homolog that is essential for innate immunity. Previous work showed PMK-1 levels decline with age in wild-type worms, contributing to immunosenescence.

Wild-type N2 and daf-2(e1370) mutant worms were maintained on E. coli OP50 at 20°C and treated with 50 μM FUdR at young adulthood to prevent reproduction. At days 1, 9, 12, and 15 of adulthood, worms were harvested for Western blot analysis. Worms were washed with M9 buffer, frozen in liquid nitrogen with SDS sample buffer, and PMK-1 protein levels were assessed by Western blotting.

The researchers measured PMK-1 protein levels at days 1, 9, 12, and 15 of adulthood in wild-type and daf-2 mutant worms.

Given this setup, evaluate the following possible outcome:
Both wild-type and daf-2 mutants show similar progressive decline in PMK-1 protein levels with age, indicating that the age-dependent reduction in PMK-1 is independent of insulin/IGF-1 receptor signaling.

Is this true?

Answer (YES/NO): YES